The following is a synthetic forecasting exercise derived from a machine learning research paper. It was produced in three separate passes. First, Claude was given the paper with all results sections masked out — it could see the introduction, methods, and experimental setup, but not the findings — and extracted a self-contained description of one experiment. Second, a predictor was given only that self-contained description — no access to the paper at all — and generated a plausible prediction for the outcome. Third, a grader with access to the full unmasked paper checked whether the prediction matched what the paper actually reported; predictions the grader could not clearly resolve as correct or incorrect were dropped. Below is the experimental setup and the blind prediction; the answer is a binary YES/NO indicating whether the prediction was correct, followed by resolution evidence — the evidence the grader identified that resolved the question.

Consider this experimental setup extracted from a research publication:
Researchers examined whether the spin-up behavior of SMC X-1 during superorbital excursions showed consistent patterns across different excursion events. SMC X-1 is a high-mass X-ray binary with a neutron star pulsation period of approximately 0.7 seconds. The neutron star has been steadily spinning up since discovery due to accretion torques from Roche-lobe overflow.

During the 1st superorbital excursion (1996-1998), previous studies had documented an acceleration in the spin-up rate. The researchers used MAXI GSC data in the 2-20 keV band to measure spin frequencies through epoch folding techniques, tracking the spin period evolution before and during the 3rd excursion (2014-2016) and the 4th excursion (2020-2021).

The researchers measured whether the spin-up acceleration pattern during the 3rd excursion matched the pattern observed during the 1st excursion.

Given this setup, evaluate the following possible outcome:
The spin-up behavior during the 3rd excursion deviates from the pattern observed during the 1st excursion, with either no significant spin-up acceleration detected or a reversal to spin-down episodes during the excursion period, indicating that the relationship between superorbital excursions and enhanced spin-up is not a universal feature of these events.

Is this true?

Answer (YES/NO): YES